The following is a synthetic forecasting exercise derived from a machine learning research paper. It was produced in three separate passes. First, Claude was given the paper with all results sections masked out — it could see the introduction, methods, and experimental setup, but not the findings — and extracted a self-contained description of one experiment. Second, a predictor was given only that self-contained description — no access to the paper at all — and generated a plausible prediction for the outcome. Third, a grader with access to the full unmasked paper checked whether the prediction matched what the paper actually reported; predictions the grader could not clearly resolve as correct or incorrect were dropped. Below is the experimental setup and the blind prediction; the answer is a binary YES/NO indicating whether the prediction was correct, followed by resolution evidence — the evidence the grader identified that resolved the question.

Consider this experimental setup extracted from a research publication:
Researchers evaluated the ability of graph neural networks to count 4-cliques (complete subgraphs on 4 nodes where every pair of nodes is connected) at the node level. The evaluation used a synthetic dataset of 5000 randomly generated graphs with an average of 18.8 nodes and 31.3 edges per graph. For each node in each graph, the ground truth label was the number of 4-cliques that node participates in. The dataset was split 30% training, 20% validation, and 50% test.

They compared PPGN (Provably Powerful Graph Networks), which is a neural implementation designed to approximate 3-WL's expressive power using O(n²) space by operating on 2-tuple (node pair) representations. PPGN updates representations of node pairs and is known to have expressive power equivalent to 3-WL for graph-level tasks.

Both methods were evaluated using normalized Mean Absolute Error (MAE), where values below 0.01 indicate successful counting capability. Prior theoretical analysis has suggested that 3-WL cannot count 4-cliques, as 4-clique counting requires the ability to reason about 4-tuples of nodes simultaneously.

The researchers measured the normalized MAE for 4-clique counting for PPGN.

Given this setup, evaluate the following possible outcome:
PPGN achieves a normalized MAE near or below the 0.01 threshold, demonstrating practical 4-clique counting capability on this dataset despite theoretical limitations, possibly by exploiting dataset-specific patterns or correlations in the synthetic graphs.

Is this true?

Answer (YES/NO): NO